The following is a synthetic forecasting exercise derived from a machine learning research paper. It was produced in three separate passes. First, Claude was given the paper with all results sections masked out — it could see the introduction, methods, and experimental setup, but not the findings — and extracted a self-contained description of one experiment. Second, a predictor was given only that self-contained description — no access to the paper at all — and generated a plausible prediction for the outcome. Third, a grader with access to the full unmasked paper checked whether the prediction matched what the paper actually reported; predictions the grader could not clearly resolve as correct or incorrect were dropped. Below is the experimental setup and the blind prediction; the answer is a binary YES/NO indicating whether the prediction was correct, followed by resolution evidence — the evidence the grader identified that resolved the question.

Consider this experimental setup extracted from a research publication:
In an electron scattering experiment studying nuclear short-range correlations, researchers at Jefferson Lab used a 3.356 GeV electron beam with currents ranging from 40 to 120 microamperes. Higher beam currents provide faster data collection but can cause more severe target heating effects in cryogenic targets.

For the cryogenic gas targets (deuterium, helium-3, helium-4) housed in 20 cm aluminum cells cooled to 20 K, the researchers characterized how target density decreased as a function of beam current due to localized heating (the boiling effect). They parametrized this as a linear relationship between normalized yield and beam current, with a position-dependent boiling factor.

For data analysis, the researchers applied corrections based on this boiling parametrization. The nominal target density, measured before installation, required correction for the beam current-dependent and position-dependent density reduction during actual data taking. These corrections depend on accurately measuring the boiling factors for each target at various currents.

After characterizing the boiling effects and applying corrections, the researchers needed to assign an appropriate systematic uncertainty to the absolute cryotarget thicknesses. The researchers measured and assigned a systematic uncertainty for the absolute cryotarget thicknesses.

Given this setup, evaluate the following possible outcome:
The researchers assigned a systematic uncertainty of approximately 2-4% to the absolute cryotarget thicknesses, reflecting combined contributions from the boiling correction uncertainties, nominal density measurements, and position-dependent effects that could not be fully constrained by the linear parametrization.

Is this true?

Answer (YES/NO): NO